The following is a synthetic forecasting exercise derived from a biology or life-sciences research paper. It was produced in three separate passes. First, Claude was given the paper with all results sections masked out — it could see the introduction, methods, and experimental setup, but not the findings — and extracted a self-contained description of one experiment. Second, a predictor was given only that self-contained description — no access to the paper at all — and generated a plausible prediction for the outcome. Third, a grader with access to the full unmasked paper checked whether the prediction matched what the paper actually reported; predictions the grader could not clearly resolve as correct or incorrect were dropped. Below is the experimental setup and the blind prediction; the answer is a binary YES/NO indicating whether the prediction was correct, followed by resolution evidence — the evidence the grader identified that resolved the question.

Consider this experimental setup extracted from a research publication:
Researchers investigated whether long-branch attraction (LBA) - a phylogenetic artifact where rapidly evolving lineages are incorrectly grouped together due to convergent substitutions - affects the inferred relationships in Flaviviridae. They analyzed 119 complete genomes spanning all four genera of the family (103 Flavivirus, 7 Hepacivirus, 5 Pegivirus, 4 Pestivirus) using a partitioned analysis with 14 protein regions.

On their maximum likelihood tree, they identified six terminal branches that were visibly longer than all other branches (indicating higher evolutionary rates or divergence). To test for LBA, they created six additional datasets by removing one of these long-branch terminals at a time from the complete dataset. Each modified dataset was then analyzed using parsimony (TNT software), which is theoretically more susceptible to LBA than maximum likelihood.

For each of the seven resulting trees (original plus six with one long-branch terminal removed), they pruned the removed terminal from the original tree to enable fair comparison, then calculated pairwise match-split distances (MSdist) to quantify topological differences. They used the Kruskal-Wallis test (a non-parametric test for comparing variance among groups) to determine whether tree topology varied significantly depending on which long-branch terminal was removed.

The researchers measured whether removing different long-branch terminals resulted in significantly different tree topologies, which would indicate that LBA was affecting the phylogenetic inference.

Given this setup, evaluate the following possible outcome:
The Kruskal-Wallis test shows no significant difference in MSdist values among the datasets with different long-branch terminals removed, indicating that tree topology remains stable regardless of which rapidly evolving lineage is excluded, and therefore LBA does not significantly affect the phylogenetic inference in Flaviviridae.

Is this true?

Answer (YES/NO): NO